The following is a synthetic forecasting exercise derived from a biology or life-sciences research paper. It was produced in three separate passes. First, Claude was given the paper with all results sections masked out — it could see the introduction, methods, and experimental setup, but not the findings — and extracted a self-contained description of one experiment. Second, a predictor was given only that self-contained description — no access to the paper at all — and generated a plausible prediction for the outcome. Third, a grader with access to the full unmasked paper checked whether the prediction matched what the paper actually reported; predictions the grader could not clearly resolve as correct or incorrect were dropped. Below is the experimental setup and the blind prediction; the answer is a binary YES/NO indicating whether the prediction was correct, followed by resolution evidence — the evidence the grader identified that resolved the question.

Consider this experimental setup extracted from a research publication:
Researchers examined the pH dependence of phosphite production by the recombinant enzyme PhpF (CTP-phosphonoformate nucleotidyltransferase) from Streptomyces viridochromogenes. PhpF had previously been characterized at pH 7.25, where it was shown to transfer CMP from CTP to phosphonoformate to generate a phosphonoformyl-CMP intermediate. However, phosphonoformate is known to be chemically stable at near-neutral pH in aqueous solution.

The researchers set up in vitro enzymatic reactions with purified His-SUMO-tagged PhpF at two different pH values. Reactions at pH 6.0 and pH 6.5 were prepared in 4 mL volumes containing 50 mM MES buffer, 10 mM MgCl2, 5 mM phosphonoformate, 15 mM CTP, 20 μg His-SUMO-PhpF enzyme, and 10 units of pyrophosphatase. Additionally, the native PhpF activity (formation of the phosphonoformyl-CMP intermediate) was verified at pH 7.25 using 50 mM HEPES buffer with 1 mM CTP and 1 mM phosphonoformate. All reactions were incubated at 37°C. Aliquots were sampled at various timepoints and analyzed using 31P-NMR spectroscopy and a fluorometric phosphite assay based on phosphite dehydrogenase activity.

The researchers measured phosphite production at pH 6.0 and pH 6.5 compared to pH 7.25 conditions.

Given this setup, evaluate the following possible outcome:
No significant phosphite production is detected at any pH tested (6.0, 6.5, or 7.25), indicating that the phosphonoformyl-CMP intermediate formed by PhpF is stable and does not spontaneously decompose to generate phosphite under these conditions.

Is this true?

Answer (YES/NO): NO